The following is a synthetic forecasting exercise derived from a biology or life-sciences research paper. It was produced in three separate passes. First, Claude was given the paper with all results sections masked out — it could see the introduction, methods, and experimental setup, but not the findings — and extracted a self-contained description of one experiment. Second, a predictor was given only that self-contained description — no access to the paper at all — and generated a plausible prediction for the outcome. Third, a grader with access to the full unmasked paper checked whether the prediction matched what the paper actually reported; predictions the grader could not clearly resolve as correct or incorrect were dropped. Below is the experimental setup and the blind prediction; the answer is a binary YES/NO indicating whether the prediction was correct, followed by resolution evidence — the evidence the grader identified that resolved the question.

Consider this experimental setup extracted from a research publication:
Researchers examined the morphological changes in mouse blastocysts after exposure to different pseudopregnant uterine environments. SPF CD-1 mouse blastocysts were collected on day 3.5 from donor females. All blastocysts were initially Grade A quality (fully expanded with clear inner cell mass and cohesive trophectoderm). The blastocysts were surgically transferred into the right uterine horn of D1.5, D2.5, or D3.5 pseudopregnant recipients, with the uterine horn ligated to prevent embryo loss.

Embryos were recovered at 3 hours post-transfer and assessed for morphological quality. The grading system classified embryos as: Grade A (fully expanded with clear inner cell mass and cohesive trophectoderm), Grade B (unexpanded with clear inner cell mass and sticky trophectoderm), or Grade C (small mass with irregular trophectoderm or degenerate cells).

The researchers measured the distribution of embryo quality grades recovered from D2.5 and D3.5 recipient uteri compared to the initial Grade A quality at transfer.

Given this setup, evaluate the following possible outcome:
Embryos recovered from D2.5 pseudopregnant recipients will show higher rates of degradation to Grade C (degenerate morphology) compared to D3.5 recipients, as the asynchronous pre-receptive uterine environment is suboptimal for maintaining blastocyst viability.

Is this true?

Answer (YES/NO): NO